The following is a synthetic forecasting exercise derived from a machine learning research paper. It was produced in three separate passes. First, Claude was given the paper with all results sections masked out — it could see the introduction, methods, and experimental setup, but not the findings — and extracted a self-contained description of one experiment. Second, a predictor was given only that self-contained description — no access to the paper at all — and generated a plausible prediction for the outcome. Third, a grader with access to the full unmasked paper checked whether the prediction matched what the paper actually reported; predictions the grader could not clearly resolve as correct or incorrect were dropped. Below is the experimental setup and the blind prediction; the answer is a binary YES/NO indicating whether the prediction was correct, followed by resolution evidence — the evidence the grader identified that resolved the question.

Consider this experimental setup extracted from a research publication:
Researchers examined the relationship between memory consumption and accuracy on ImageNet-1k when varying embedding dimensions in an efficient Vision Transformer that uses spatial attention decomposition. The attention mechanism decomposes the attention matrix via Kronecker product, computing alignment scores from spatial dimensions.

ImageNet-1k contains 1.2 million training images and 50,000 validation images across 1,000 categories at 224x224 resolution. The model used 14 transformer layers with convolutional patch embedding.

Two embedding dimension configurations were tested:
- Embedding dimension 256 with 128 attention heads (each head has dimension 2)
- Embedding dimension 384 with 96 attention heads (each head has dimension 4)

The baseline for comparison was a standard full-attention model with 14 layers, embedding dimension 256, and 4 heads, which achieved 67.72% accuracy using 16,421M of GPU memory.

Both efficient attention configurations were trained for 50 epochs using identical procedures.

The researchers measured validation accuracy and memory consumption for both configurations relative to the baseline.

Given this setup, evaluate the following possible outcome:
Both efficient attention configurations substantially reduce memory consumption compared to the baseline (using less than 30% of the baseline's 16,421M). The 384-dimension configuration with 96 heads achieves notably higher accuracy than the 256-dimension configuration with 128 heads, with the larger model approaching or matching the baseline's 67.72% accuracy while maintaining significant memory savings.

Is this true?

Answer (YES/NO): NO